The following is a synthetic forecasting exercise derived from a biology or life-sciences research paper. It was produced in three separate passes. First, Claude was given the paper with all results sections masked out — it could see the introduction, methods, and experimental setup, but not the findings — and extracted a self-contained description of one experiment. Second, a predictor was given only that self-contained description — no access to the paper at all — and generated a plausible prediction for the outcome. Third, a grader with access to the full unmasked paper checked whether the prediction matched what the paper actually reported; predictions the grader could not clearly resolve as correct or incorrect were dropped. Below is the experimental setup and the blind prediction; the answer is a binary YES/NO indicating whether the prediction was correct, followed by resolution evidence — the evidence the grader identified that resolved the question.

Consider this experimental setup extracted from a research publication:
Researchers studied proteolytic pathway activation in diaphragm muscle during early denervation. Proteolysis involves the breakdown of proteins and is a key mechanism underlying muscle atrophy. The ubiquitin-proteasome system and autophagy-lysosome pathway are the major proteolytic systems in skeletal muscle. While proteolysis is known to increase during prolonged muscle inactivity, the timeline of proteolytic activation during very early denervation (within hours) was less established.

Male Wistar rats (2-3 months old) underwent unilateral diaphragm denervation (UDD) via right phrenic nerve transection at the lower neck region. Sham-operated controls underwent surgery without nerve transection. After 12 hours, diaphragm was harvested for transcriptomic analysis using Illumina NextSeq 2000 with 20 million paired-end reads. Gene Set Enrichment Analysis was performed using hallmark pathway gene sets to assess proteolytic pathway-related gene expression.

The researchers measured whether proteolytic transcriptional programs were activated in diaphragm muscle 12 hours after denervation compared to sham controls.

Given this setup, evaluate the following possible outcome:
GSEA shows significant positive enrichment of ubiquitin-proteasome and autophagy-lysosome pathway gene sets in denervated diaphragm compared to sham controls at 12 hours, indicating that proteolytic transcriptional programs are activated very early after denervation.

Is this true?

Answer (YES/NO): NO